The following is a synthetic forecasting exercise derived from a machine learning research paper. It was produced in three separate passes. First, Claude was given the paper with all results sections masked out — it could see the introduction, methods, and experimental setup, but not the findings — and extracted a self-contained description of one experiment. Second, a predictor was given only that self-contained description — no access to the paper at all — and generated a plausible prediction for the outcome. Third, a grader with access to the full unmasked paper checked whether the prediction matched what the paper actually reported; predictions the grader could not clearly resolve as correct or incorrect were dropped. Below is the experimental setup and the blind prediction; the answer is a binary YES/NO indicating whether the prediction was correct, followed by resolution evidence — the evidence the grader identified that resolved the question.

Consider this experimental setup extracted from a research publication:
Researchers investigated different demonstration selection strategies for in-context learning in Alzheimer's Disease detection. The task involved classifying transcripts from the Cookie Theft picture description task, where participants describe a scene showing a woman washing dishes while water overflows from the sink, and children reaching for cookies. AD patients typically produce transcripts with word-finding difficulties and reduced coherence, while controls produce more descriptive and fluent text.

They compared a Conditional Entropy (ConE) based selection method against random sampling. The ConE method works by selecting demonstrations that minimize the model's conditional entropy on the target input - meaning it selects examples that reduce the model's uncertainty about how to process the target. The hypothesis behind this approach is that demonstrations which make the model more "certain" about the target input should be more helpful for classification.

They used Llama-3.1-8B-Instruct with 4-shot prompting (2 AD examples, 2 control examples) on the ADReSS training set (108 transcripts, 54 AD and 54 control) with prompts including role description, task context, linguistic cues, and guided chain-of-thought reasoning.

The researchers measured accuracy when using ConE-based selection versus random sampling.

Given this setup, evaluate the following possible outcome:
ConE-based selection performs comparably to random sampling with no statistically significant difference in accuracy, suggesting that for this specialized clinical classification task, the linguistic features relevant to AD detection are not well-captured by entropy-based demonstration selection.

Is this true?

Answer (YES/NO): NO